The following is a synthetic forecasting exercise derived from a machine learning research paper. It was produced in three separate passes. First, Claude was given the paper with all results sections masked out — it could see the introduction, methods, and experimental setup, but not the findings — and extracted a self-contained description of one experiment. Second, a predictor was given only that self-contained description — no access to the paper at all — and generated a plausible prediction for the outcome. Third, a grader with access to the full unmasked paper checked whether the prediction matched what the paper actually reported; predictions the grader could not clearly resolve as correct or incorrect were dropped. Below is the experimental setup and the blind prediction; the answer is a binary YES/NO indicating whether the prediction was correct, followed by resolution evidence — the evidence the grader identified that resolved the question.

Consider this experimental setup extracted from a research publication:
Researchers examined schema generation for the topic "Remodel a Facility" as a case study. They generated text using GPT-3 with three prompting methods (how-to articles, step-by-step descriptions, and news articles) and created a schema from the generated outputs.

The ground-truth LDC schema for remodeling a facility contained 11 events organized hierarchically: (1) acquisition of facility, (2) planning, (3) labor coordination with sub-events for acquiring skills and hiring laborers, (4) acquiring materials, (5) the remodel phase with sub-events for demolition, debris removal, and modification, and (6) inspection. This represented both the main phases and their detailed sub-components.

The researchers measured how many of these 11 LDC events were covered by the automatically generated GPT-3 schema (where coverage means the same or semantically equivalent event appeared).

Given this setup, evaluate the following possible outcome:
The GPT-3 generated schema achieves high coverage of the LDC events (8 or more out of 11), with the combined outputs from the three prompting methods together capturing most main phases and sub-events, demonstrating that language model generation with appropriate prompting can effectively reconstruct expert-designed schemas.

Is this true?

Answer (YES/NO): YES